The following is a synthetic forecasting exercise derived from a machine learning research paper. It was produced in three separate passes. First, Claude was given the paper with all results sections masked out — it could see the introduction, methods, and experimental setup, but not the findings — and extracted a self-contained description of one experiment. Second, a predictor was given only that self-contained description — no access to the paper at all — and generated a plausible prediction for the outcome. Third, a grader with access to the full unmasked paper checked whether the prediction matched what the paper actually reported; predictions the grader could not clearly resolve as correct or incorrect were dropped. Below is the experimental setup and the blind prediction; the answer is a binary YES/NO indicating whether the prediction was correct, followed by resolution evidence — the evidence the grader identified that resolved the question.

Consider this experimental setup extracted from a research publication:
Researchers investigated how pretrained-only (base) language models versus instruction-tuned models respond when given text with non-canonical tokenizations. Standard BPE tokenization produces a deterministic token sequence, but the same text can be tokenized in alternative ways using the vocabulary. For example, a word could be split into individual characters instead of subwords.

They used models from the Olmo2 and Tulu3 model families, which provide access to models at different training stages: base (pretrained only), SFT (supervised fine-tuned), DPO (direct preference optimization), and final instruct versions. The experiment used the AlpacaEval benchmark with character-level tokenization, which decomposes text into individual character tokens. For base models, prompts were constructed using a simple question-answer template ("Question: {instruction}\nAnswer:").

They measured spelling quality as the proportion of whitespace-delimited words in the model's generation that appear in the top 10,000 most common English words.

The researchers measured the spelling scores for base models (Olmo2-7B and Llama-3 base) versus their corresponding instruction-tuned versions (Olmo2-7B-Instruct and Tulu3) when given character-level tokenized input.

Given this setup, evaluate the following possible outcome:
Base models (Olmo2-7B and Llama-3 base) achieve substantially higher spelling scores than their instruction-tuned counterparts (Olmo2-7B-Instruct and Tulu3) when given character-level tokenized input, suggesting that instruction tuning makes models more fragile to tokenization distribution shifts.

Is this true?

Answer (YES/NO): NO